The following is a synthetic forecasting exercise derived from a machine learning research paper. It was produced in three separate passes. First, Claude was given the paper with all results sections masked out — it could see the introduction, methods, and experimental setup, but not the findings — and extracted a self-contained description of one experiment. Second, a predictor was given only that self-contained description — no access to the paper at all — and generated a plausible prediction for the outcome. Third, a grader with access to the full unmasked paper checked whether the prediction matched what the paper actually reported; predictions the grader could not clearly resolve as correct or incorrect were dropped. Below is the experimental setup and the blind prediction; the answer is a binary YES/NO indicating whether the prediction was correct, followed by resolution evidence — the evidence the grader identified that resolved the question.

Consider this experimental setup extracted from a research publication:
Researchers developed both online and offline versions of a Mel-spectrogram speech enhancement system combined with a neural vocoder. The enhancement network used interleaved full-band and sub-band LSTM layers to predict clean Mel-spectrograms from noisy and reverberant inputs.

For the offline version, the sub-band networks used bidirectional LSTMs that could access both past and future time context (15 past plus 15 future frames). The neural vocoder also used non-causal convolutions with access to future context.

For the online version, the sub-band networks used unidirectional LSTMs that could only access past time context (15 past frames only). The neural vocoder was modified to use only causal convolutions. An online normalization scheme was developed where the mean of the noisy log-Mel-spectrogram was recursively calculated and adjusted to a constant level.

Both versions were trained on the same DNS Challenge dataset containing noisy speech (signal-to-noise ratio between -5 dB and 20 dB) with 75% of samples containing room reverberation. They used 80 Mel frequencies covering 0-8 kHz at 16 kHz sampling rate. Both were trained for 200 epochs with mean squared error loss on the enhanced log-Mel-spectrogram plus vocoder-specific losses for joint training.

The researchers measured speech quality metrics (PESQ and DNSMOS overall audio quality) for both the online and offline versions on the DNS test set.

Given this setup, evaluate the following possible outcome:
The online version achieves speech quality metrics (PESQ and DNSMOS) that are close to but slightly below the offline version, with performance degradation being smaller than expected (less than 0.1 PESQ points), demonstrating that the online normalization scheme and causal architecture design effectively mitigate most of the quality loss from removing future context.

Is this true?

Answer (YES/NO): NO